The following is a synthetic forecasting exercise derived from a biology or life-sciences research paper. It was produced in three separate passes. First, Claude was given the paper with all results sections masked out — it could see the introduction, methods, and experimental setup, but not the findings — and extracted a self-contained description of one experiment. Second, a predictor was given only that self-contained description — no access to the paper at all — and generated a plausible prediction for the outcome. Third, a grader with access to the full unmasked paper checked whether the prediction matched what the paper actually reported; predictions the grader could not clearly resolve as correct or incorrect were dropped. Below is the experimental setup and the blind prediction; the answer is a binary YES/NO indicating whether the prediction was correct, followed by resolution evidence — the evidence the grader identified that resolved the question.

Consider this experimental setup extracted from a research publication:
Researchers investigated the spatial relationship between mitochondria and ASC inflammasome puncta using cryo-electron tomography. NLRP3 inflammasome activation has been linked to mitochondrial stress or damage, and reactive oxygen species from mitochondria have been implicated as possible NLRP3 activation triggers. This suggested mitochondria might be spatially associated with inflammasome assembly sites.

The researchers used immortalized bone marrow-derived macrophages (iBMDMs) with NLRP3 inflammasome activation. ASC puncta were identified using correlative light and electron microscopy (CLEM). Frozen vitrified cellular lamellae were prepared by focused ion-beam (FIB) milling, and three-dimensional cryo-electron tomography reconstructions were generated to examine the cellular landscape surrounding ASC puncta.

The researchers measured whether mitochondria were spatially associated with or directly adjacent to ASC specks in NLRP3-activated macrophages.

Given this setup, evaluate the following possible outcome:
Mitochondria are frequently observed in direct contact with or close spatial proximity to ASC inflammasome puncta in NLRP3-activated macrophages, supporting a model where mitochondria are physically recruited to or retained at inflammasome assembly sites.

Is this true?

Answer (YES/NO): NO